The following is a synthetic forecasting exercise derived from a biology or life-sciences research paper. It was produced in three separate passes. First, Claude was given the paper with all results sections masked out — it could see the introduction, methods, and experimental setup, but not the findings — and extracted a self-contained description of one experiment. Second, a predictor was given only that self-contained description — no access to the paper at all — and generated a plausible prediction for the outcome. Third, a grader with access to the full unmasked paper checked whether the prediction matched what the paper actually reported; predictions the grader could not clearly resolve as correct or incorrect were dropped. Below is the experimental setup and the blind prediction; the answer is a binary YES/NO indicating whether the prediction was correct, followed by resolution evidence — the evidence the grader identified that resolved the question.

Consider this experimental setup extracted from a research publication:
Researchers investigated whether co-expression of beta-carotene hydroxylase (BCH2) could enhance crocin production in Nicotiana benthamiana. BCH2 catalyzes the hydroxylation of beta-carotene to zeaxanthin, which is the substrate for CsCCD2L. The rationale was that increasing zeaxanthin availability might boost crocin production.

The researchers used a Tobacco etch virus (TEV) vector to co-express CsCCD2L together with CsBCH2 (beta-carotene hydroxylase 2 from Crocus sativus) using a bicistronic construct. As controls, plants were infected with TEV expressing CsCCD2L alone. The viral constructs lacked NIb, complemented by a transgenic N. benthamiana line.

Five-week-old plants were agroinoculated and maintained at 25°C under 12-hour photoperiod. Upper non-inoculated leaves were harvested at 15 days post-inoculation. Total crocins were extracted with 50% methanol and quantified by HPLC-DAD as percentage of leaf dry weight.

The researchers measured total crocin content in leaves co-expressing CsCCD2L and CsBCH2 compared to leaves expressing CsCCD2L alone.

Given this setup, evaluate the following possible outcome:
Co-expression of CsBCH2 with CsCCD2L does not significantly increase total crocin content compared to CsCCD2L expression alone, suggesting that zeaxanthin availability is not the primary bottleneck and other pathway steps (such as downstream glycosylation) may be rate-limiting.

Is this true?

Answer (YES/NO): NO